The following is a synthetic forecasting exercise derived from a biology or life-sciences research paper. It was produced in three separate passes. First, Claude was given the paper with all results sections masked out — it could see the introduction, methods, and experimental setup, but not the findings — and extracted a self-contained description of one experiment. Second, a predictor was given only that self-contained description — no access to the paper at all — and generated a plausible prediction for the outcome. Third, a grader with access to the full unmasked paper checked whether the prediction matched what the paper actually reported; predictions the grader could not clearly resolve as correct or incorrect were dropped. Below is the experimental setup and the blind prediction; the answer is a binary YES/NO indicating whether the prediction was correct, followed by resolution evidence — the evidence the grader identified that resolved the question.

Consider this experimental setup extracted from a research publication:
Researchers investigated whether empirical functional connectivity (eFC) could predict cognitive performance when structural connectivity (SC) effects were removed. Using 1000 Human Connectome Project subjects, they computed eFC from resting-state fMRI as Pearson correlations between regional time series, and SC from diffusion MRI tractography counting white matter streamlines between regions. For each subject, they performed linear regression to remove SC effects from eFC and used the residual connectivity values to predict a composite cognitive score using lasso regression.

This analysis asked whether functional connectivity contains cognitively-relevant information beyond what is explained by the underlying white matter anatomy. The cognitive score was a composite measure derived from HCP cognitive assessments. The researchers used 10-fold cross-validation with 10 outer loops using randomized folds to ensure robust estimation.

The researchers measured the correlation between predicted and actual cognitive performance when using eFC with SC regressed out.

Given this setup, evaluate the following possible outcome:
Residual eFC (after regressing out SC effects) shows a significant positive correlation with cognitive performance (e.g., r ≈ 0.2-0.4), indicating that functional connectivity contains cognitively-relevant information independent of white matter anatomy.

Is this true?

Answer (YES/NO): YES